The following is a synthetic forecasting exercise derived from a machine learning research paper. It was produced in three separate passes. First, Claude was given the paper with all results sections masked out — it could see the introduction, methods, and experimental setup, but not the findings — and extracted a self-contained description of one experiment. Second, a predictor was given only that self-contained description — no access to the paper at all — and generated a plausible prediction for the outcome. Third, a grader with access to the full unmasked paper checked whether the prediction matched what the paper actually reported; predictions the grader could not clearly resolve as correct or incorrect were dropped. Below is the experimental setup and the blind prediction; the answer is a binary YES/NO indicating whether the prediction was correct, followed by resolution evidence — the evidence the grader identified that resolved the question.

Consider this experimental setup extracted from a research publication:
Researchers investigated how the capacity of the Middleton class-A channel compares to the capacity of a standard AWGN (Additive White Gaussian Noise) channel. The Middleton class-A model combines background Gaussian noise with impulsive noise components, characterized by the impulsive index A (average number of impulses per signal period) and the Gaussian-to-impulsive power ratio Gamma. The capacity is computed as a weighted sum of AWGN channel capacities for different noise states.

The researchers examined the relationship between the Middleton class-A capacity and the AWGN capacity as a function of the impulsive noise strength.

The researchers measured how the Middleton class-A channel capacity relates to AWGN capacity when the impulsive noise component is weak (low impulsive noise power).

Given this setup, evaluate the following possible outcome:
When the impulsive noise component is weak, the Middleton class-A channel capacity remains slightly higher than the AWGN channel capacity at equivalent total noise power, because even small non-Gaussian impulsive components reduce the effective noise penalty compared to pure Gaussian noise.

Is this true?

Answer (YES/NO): NO